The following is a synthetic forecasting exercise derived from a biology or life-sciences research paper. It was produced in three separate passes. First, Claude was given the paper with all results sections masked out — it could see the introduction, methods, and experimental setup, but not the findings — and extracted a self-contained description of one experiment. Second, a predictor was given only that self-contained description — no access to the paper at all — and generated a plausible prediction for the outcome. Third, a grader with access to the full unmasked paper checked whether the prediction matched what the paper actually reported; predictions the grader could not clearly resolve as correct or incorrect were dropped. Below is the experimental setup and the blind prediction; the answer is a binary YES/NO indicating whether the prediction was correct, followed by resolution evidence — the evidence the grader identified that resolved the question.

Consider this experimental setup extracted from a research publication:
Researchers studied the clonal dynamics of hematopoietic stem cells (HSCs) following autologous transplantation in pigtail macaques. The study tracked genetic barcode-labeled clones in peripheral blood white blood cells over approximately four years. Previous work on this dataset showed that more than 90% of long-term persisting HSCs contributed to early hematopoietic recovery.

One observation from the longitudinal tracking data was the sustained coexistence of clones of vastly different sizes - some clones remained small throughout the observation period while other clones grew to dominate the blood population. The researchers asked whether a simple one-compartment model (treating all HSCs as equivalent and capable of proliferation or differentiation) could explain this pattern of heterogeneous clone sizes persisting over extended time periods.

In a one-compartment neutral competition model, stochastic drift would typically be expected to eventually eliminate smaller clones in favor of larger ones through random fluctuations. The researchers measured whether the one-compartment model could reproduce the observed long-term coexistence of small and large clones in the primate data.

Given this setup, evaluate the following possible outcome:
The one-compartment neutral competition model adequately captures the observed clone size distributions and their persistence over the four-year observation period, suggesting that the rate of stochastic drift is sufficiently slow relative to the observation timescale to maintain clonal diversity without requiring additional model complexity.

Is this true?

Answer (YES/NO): NO